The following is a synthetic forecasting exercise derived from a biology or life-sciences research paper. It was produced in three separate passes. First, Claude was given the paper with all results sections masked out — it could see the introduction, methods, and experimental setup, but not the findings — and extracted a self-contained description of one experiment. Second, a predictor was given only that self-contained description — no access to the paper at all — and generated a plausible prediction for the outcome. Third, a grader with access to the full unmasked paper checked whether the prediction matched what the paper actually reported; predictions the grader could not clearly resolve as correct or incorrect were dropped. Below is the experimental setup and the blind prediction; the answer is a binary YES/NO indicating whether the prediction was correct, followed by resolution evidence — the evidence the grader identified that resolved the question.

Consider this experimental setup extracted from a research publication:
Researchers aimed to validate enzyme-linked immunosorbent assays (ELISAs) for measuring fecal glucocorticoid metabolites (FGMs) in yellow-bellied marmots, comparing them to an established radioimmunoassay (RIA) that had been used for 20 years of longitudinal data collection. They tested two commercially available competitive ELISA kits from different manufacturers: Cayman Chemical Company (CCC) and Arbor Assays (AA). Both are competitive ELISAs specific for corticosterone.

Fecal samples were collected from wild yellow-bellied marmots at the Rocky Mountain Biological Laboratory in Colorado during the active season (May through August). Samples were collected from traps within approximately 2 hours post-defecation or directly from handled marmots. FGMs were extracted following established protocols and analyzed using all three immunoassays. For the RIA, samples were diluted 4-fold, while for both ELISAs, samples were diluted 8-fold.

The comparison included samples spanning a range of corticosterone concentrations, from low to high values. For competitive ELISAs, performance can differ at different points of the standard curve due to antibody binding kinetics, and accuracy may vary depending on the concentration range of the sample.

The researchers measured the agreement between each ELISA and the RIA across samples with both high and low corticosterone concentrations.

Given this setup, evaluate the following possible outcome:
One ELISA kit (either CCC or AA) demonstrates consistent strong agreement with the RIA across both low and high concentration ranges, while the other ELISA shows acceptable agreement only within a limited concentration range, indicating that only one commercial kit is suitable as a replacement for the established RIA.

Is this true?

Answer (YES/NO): YES